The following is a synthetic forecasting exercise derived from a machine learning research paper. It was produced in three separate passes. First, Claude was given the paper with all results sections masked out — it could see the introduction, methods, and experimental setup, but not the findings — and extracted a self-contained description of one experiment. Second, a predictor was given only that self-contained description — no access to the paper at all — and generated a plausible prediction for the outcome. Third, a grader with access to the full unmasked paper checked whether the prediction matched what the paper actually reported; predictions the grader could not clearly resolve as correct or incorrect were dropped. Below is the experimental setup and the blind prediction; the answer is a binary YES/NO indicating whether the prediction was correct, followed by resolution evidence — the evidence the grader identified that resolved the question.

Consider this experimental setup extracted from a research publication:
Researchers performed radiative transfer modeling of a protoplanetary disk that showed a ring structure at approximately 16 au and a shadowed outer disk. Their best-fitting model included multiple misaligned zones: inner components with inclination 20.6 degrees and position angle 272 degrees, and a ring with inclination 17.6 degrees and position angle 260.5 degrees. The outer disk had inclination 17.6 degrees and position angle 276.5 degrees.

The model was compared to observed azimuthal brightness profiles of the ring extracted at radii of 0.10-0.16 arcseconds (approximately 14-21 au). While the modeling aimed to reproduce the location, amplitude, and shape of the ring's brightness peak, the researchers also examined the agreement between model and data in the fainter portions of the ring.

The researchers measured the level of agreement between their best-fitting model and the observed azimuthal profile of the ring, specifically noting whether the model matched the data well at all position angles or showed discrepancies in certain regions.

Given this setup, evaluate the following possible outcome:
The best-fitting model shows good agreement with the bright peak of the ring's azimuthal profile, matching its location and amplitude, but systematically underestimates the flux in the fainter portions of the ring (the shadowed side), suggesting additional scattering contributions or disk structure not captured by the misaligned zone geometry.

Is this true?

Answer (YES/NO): YES